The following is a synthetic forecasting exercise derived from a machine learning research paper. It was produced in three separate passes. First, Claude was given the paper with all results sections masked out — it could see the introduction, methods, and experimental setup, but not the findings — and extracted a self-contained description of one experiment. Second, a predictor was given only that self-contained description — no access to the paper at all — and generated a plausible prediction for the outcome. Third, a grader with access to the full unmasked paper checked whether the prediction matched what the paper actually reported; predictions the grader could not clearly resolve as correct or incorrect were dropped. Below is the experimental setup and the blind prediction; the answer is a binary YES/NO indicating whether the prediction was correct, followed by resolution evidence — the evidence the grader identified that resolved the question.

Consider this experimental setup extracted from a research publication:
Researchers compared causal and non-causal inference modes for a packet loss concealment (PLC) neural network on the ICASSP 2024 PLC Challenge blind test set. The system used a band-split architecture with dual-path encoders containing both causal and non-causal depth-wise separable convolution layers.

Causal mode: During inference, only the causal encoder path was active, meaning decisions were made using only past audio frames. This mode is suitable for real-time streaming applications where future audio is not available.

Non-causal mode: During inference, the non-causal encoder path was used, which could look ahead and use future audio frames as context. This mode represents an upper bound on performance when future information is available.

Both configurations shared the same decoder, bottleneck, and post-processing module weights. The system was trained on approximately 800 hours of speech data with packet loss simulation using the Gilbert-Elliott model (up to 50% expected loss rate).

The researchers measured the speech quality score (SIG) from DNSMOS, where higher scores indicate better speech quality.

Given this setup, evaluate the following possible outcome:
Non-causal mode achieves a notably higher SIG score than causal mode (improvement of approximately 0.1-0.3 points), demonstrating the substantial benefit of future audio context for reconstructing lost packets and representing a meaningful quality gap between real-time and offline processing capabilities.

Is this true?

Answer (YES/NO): NO